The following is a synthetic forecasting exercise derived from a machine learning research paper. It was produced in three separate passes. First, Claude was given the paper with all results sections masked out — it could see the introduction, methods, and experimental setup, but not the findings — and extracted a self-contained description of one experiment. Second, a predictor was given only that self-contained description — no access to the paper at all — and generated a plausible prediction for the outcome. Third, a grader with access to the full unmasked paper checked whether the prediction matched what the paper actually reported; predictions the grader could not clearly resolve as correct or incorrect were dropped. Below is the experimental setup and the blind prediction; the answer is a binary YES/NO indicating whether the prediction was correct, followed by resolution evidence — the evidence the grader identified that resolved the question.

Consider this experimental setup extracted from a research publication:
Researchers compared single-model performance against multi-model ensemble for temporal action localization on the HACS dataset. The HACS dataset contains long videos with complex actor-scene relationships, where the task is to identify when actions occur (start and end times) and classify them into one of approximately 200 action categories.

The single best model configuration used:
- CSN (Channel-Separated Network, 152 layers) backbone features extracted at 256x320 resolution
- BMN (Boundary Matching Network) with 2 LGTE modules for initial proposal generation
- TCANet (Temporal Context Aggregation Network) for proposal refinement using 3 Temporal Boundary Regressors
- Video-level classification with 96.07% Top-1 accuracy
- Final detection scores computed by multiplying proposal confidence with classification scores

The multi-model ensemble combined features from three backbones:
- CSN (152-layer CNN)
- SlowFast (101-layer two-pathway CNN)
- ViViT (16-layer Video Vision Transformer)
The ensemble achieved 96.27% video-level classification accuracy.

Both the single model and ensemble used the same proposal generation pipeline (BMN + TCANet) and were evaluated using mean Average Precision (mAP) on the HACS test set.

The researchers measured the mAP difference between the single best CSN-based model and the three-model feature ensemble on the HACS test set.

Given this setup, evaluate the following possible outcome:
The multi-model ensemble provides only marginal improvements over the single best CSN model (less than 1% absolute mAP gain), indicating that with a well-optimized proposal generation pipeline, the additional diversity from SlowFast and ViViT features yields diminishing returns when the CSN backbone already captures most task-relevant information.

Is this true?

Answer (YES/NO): NO